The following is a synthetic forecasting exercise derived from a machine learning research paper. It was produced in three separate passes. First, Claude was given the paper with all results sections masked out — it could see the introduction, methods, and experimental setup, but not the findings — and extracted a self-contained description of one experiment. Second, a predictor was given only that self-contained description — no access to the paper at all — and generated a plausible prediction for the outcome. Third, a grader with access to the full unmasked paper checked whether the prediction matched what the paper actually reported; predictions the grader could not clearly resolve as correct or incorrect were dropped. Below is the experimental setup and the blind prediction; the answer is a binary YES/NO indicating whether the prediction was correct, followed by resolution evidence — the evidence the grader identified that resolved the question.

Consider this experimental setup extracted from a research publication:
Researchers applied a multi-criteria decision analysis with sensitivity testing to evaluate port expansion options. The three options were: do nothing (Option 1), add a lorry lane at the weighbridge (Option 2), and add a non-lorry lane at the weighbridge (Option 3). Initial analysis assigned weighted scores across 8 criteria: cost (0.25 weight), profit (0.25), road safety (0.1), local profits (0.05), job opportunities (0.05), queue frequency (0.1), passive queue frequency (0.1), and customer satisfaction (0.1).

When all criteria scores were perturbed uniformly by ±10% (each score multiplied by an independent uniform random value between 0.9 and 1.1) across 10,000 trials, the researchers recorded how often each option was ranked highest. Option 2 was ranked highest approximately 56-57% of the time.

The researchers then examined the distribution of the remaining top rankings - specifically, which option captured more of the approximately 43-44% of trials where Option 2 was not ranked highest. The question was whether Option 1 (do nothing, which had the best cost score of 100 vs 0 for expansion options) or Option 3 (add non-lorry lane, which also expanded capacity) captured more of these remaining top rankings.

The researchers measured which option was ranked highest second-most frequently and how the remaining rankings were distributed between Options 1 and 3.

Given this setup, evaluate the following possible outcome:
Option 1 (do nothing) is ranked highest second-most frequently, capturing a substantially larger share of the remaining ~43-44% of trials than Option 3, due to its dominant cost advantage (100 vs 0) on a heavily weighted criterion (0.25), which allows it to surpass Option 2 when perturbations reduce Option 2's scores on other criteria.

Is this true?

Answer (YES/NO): YES